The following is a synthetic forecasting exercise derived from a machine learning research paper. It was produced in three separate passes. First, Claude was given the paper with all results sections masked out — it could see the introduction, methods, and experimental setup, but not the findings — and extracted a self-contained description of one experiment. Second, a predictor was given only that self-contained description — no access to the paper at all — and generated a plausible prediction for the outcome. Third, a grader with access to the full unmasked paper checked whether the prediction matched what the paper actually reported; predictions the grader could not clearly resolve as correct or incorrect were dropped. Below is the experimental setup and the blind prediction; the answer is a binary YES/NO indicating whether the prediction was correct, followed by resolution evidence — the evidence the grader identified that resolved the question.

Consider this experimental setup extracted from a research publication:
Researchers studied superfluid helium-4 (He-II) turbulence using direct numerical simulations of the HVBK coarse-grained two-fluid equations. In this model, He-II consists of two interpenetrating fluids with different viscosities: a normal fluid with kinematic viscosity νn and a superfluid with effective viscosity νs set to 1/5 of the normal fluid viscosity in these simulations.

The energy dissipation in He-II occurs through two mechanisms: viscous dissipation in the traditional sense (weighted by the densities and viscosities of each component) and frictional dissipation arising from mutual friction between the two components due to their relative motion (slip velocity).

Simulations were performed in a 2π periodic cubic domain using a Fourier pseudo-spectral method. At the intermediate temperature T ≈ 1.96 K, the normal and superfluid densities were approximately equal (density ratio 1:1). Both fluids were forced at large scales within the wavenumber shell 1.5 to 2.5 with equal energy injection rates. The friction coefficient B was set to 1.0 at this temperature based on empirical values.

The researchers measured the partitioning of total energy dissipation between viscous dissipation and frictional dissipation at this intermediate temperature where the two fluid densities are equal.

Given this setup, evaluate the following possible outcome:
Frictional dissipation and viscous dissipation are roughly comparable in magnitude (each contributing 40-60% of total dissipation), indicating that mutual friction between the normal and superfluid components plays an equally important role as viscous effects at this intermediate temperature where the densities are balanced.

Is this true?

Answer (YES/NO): NO